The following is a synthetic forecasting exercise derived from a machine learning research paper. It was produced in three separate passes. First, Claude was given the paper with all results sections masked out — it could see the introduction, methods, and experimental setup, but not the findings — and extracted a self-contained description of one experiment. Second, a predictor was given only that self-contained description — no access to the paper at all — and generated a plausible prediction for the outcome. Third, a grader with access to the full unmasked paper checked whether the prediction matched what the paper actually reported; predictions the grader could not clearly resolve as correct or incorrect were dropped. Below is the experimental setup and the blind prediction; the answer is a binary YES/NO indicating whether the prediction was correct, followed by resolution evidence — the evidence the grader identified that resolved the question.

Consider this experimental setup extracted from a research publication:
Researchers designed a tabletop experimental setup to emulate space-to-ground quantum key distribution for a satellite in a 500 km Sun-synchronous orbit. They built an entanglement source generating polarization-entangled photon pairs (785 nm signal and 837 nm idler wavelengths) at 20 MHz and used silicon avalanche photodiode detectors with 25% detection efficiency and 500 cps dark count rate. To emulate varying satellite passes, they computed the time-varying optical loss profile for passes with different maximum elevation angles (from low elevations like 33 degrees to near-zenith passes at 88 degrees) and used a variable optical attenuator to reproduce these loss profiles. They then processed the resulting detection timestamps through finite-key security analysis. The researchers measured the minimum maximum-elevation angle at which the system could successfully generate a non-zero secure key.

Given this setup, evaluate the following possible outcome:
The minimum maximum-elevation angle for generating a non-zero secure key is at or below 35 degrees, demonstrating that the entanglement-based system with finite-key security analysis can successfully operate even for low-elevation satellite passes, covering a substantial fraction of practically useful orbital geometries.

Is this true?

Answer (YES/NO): YES